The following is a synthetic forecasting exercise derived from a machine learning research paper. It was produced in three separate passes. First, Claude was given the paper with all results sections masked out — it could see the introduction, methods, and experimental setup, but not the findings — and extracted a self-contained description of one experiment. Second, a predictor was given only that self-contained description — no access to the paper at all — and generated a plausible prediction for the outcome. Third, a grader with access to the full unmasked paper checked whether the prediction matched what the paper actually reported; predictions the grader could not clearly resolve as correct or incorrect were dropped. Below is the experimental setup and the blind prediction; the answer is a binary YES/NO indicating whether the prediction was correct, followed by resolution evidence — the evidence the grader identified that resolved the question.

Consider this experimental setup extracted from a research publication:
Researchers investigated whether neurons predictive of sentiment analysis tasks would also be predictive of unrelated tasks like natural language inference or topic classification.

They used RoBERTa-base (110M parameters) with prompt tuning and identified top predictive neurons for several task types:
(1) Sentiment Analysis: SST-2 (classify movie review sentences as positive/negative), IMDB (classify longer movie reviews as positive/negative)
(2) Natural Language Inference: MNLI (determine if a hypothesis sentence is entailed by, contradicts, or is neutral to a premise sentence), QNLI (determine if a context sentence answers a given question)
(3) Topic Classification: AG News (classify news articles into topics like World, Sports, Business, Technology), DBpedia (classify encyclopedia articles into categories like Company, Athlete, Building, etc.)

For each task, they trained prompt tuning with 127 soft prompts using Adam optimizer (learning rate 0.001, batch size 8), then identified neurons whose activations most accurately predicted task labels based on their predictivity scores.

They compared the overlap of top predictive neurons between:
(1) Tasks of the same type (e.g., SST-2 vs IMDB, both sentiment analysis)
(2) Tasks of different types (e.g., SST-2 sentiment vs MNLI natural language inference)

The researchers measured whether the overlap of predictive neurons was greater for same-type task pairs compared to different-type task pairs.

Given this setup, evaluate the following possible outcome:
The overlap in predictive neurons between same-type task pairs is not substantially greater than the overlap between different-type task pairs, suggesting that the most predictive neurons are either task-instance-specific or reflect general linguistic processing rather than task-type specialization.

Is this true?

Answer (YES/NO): NO